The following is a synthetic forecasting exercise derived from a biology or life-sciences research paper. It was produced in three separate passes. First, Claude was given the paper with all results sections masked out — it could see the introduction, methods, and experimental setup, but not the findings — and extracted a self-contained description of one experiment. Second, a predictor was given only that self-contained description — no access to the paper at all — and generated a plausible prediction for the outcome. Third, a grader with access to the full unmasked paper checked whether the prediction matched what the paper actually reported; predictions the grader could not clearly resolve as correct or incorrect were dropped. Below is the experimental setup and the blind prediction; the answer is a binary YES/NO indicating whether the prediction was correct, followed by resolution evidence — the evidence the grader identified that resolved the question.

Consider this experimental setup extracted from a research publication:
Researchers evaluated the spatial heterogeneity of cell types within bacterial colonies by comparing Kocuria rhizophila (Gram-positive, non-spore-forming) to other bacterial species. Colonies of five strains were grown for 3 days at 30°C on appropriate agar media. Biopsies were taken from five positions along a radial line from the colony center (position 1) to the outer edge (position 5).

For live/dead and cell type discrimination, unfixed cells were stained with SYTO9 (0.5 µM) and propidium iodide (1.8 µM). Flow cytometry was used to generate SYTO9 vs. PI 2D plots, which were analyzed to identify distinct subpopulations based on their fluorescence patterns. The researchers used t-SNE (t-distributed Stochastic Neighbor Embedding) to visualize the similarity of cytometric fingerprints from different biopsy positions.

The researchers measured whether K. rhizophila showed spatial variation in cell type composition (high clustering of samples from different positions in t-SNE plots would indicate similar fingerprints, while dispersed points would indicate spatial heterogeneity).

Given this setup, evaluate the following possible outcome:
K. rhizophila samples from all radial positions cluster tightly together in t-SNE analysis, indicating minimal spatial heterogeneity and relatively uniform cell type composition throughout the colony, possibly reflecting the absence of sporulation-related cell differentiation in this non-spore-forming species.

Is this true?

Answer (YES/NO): NO